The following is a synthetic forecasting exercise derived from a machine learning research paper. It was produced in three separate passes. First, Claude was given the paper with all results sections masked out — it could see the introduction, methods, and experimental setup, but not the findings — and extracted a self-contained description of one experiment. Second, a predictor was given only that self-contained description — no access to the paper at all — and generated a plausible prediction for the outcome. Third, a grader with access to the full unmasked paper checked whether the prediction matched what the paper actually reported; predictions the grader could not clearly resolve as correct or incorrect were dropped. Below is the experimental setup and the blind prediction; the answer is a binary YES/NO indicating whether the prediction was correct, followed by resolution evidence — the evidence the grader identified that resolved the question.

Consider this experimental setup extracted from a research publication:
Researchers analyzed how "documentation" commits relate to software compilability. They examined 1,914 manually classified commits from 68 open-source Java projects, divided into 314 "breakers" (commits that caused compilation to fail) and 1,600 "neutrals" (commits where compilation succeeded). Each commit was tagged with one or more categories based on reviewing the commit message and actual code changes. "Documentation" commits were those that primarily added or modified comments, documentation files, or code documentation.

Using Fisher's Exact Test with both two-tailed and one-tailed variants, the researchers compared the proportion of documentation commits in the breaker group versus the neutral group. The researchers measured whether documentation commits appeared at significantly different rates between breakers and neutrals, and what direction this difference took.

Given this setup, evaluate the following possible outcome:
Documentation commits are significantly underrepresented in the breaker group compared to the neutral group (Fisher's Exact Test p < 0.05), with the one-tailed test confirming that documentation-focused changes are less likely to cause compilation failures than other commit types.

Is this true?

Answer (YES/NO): YES